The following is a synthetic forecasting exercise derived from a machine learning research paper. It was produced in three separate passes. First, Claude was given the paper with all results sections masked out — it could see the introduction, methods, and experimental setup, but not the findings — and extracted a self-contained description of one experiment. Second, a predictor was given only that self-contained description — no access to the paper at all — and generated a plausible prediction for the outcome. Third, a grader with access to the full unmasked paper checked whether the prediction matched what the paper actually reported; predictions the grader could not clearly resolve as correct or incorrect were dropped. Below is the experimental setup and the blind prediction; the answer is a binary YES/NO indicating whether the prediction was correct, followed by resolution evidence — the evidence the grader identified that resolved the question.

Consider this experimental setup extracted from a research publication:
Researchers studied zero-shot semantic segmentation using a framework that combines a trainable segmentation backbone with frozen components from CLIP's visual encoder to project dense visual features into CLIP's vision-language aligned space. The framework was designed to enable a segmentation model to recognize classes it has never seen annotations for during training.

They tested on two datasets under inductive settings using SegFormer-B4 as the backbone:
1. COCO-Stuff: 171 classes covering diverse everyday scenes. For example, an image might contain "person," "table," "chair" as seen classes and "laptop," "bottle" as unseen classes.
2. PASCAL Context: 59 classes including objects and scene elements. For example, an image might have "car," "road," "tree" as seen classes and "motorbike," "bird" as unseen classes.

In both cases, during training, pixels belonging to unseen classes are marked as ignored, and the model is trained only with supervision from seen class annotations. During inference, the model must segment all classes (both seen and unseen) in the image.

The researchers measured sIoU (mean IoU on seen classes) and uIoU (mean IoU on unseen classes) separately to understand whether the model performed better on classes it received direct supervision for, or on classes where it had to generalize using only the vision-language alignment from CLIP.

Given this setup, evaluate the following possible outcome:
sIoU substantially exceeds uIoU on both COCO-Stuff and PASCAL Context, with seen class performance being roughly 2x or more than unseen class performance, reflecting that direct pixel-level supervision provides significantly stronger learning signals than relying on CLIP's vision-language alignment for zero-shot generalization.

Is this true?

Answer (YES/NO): NO